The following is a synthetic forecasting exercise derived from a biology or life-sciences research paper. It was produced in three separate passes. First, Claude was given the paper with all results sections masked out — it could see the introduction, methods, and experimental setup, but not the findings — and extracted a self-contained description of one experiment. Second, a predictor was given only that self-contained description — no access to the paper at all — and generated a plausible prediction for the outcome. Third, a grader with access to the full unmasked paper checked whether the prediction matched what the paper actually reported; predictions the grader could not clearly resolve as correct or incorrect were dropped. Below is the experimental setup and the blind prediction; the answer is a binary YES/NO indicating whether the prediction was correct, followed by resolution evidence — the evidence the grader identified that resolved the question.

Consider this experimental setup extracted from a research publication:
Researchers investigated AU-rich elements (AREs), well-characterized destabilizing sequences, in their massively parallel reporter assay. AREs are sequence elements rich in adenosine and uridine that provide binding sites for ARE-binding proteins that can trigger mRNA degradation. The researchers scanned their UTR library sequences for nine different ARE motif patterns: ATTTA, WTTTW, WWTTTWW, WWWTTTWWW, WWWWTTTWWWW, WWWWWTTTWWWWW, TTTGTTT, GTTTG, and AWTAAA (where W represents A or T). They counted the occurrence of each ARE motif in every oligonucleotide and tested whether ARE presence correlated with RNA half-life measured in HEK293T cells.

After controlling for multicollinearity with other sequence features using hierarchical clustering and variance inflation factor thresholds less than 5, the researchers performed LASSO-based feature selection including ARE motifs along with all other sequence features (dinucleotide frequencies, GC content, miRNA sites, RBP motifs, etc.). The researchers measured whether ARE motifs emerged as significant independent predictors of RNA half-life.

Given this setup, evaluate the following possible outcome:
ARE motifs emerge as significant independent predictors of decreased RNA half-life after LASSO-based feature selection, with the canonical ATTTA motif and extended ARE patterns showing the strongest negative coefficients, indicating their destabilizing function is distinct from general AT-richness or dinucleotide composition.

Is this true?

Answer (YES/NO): NO